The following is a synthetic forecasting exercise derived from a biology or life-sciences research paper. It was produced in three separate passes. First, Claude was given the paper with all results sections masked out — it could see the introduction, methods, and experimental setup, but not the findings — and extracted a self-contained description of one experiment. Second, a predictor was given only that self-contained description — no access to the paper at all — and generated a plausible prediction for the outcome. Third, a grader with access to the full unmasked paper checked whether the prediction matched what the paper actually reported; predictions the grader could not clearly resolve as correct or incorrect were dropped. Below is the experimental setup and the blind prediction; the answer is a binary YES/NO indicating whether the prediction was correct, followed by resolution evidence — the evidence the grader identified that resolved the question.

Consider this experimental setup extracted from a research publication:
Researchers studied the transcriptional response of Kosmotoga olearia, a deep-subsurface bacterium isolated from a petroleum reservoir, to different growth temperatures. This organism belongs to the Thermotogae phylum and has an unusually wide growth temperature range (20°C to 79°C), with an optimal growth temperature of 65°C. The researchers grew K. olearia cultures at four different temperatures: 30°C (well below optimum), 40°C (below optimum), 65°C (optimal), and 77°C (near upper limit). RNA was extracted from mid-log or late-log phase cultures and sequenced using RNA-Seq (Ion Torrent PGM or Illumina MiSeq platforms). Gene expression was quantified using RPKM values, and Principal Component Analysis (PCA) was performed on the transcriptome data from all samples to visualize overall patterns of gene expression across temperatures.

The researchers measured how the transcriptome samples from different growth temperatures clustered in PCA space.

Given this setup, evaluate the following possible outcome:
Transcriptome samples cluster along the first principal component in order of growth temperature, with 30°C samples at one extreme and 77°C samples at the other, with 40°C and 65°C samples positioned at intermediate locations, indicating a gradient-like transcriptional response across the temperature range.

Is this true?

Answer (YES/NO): NO